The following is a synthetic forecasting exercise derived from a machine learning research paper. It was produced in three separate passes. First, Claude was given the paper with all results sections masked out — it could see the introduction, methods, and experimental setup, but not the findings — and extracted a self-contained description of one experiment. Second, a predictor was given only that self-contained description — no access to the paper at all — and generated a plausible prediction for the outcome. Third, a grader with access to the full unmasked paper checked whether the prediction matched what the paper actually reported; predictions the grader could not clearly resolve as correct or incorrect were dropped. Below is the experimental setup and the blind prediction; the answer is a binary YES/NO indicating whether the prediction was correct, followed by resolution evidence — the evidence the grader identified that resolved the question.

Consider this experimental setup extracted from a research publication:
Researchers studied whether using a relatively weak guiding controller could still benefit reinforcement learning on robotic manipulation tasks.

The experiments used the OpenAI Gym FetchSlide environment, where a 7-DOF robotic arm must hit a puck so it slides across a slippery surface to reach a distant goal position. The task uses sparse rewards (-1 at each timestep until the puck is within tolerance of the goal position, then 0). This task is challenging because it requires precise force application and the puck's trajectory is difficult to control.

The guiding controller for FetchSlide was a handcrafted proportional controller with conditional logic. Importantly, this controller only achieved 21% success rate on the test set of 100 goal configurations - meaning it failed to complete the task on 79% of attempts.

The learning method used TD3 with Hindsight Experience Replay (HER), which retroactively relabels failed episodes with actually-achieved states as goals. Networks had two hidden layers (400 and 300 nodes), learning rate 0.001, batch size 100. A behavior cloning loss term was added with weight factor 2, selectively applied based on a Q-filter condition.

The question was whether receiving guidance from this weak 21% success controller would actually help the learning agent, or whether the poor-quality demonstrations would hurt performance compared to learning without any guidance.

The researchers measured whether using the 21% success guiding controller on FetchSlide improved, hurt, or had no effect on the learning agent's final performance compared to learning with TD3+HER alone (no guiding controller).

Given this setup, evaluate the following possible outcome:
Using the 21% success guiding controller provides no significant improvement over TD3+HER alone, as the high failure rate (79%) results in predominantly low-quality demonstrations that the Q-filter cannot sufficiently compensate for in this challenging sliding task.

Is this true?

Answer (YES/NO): NO